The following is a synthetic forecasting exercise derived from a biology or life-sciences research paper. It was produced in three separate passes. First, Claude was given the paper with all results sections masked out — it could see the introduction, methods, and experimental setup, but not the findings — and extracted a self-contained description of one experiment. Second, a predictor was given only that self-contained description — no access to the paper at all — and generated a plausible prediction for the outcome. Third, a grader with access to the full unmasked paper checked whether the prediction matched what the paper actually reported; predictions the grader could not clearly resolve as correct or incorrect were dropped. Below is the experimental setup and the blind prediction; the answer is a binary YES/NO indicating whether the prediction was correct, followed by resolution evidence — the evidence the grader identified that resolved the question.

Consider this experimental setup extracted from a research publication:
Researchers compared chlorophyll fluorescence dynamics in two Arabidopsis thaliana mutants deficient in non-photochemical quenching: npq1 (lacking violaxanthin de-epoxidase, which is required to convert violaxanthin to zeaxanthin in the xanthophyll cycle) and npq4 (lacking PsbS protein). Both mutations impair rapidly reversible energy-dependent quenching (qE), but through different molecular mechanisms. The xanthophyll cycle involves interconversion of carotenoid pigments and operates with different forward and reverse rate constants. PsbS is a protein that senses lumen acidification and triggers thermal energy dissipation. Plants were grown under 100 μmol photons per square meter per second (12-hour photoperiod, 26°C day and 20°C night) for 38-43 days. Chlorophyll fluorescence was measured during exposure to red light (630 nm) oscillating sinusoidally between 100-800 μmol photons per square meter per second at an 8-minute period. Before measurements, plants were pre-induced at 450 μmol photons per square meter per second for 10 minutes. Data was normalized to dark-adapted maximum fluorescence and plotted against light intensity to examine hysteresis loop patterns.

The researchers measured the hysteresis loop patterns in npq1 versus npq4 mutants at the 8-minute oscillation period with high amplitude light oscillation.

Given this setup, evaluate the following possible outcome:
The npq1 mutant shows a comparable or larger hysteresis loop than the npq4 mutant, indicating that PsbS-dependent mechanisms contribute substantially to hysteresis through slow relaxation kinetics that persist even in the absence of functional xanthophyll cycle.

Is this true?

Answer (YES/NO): YES